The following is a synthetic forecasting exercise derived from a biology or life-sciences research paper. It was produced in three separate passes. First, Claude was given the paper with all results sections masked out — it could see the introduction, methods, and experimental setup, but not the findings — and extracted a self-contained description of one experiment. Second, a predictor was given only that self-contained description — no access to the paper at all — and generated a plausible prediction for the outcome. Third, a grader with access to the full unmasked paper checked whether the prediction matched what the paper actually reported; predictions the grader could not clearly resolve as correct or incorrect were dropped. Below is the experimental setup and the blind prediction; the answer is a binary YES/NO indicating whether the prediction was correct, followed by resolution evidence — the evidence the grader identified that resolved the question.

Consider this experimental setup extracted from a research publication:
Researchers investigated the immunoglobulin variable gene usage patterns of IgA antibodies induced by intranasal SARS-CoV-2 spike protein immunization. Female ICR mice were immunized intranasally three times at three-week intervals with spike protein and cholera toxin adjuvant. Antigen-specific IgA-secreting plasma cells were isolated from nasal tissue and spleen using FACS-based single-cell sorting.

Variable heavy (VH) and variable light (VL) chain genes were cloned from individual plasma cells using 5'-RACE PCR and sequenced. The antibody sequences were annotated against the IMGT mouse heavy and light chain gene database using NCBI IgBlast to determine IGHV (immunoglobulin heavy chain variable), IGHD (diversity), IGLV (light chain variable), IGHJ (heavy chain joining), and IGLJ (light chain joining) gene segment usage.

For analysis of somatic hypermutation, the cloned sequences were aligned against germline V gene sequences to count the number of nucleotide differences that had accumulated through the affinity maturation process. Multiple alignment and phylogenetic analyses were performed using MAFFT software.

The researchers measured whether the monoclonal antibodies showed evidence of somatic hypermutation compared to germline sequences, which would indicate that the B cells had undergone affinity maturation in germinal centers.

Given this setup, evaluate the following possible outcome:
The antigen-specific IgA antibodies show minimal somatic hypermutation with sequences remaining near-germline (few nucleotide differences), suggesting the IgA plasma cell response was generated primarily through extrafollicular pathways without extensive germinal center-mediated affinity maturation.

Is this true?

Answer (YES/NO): NO